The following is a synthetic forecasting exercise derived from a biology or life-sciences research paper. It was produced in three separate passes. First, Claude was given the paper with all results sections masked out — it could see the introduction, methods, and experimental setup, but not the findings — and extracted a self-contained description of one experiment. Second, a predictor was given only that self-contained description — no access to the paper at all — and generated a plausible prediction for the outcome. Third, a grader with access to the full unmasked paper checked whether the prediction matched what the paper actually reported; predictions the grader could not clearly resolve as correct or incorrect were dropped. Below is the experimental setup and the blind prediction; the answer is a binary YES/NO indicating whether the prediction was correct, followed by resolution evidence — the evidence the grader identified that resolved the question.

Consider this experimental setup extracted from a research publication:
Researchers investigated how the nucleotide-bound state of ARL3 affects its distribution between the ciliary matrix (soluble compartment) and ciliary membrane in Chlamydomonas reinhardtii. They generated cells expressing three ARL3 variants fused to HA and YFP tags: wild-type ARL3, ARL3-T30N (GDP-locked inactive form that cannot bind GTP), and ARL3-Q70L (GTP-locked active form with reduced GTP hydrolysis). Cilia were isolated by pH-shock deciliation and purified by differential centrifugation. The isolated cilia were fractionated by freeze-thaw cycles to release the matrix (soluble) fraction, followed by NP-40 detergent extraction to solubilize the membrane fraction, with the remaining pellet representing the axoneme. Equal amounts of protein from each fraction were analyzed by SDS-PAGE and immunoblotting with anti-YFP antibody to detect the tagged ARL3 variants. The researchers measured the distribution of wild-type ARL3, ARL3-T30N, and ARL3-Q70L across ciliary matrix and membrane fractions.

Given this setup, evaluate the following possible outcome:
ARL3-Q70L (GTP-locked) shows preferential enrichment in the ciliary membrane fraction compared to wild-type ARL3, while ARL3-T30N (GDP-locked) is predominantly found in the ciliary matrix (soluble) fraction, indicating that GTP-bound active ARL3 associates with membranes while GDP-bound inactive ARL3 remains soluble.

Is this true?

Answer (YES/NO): NO